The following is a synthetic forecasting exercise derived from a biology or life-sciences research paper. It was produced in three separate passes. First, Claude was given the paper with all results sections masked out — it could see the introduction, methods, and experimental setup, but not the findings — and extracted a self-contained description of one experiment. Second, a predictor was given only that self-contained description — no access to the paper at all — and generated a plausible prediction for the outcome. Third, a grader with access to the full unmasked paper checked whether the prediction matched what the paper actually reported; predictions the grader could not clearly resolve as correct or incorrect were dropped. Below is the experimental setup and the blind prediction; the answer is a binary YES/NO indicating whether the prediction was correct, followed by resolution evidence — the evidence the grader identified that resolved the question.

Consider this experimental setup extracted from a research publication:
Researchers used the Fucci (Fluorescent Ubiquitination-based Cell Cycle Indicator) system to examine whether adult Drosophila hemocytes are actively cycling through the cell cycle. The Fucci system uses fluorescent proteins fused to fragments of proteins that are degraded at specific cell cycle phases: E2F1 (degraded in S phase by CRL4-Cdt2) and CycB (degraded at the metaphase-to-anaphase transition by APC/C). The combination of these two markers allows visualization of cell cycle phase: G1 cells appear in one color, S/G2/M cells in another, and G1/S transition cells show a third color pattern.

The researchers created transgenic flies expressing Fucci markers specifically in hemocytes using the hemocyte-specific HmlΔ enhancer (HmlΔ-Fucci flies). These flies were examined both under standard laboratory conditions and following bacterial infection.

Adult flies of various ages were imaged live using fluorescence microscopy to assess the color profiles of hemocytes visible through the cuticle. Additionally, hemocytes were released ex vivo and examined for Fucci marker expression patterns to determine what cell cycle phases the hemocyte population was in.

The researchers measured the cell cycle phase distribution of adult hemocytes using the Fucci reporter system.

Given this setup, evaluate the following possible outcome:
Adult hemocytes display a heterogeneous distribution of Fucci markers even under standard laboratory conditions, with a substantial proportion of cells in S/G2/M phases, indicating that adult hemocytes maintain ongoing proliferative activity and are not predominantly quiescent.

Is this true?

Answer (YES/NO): NO